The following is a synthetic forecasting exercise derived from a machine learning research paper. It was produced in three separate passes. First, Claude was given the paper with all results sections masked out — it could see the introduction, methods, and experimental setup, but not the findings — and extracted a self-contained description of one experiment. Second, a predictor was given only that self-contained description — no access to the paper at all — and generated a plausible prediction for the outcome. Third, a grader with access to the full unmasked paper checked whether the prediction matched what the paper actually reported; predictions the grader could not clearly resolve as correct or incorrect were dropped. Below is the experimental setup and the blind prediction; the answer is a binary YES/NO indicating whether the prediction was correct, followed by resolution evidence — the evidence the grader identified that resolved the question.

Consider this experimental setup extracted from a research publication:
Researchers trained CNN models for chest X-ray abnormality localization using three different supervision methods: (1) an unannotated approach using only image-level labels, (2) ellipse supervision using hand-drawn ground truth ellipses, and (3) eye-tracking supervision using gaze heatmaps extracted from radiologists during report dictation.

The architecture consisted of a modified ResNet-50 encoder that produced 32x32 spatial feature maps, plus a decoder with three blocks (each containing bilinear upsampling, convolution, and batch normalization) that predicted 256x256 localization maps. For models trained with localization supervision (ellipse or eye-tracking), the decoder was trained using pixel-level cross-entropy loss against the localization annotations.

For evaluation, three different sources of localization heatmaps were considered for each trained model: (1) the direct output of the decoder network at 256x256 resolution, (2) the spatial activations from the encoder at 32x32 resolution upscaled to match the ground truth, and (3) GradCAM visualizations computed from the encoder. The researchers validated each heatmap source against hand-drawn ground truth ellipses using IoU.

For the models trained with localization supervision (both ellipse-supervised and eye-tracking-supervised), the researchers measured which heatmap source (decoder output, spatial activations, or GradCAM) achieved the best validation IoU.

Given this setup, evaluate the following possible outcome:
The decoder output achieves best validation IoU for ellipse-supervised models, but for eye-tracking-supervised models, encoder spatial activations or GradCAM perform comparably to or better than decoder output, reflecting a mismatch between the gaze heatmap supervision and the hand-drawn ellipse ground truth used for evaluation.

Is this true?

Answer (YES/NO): NO